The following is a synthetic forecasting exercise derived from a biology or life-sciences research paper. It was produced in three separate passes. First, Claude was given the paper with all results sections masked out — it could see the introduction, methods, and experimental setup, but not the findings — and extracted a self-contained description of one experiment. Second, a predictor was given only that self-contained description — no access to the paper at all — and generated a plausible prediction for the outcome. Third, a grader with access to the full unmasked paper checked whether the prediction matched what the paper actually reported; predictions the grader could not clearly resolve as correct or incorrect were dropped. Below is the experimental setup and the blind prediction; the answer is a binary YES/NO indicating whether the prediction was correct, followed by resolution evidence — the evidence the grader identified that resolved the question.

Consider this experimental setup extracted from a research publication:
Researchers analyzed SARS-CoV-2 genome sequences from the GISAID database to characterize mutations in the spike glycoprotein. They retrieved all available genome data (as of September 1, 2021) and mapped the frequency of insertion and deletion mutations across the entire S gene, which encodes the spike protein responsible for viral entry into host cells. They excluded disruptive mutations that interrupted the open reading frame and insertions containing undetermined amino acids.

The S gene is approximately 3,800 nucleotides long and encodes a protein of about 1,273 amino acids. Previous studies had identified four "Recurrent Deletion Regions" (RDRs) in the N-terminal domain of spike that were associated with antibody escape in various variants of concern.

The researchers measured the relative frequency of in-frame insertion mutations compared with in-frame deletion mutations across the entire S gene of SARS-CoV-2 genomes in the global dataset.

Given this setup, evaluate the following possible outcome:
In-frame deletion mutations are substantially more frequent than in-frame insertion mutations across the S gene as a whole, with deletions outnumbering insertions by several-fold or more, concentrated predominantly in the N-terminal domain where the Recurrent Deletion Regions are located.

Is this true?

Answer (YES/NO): YES